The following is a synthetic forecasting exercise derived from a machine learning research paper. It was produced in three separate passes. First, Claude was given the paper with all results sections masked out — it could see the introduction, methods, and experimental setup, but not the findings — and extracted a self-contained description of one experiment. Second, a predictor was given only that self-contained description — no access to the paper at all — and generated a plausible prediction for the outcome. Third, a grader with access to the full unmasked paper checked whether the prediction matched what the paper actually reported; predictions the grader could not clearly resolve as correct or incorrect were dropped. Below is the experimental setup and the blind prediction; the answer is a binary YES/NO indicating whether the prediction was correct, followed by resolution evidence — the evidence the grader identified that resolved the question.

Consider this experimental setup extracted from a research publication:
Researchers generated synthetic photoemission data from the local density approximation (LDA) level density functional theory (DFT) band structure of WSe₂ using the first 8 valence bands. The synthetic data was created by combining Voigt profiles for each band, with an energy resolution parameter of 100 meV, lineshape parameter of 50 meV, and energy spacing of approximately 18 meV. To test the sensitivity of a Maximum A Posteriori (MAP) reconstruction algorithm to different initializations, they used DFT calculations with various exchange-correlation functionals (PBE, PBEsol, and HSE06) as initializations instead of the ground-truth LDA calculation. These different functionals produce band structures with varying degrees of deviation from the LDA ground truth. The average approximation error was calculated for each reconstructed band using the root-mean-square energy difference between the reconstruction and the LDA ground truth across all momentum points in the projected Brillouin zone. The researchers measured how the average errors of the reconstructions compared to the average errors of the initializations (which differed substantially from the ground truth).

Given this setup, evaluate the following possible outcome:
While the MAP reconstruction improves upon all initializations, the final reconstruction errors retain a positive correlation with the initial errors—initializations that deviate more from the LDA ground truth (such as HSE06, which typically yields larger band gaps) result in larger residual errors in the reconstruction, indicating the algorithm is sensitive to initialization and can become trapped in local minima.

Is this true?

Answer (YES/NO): NO